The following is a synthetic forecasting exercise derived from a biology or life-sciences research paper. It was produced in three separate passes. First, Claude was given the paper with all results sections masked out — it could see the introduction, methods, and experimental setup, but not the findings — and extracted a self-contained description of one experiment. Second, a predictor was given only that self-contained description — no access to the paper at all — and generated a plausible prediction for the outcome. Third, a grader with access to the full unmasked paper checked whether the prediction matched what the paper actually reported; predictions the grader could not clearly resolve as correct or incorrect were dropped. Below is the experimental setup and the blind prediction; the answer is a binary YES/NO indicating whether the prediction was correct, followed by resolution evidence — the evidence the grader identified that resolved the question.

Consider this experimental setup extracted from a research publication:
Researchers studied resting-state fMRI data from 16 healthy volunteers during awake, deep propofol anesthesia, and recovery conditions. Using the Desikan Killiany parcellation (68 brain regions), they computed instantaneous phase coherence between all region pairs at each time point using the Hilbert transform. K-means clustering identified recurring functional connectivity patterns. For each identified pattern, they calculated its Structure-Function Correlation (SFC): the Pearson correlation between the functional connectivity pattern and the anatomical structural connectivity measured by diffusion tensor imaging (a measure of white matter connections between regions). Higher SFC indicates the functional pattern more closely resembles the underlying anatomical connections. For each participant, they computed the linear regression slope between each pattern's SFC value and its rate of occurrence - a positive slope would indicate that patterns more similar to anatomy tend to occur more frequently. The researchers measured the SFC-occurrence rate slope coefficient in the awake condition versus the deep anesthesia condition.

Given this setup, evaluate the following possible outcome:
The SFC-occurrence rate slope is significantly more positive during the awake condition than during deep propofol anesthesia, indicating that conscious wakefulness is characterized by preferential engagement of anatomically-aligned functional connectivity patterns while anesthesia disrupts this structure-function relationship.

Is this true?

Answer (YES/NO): NO